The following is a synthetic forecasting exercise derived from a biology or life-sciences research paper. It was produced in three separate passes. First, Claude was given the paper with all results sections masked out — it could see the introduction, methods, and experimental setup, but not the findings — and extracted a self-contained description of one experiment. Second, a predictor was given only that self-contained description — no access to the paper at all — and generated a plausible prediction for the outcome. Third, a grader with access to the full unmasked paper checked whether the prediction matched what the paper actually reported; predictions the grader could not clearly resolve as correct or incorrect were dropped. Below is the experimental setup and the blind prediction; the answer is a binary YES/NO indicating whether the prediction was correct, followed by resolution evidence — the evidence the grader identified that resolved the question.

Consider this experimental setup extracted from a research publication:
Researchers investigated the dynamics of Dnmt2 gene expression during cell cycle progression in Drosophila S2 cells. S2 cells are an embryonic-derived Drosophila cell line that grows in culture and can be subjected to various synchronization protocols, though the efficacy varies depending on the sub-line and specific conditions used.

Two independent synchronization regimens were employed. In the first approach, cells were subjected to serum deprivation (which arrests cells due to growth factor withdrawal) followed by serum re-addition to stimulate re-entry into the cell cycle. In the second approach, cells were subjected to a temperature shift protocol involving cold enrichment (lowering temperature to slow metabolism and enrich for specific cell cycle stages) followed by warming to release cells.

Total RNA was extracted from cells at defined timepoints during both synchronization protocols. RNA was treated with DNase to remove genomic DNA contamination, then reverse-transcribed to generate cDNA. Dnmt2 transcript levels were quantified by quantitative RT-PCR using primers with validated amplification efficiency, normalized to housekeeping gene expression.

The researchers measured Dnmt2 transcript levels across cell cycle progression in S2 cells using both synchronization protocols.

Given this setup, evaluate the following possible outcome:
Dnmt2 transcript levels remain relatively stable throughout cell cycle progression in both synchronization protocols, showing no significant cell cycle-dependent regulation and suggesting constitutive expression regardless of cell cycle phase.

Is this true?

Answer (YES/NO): NO